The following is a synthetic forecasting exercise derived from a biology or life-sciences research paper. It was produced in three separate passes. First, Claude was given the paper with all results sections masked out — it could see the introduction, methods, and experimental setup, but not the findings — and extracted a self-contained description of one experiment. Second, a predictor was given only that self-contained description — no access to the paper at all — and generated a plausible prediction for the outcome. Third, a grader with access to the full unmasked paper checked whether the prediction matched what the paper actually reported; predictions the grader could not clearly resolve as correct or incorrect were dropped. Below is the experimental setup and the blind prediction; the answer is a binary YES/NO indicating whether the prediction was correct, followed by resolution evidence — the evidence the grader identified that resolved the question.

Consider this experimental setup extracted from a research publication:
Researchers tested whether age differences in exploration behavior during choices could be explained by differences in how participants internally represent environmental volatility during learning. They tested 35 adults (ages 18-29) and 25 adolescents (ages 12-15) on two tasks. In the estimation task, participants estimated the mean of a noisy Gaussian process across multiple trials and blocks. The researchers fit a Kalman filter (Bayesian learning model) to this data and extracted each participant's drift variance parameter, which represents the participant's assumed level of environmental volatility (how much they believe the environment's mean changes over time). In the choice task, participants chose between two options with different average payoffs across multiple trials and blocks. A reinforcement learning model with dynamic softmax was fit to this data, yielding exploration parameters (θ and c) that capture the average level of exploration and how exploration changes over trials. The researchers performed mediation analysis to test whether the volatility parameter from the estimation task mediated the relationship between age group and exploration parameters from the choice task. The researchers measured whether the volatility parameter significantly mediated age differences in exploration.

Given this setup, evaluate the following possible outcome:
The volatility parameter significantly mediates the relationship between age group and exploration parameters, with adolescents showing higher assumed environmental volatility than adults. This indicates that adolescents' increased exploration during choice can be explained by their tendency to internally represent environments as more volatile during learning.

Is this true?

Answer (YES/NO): YES